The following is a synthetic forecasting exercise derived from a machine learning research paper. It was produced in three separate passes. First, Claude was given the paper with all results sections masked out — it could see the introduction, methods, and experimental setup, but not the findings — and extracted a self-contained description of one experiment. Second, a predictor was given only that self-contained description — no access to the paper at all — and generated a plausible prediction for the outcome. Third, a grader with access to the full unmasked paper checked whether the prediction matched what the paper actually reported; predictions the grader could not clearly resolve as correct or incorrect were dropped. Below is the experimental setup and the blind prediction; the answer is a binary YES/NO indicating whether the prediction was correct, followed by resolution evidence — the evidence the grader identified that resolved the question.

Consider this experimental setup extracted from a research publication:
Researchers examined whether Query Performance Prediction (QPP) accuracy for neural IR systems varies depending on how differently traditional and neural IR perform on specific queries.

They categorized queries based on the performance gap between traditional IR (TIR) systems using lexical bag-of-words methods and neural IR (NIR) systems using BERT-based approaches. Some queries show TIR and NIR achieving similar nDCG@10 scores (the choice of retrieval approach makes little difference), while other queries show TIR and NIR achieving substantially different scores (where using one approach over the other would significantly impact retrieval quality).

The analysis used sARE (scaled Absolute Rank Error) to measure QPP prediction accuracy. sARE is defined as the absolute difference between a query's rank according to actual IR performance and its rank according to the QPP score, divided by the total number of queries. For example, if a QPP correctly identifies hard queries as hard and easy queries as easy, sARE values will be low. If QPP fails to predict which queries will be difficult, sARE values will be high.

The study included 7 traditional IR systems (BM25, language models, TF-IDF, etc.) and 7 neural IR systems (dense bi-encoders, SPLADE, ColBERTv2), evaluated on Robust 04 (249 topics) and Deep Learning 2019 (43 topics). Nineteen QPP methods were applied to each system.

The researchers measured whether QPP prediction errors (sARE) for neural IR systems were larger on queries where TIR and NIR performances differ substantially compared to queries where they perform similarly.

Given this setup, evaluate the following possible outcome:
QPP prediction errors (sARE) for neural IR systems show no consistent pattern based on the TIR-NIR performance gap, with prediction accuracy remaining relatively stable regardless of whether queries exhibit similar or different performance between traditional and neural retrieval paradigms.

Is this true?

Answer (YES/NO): NO